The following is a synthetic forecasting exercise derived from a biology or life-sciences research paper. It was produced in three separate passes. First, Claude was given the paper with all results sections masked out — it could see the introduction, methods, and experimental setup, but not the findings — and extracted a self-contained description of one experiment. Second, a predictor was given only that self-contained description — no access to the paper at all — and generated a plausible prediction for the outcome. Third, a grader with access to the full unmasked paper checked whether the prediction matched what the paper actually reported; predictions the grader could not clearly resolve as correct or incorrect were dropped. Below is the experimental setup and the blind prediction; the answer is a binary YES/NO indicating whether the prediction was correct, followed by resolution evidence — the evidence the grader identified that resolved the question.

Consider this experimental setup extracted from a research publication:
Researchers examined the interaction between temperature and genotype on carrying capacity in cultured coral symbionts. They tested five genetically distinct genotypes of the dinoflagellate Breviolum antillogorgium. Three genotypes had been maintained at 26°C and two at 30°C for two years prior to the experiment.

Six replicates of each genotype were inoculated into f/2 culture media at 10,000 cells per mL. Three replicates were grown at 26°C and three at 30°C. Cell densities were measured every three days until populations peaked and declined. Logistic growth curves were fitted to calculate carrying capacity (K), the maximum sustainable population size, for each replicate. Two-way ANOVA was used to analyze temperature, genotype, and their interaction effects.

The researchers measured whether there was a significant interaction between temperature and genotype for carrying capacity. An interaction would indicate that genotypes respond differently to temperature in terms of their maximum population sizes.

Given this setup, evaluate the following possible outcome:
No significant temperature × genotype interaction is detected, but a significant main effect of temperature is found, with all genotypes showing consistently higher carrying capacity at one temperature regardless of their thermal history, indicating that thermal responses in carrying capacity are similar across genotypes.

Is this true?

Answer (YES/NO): NO